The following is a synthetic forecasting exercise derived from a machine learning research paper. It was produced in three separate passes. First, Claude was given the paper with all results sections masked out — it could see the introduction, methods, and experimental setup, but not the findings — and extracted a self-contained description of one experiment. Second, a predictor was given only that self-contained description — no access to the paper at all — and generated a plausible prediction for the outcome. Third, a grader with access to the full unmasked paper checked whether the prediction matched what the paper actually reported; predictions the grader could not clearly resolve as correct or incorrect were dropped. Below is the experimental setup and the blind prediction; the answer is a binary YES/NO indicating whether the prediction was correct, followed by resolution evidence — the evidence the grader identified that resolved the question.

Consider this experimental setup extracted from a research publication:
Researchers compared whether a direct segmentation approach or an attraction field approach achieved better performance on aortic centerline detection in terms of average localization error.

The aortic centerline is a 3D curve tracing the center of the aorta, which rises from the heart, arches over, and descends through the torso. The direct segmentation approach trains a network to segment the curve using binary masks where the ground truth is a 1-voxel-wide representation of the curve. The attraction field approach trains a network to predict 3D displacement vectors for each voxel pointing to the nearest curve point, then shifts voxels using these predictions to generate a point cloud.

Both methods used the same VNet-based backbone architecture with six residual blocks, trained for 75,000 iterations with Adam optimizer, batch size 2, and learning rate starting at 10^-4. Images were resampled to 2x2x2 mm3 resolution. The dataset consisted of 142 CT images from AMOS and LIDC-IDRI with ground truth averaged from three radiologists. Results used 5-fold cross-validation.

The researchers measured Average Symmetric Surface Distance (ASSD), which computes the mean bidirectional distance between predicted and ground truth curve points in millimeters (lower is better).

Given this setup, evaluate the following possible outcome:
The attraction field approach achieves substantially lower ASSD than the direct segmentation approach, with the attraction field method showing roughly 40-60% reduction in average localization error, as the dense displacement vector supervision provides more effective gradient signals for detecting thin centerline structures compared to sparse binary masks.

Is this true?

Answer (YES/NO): YES